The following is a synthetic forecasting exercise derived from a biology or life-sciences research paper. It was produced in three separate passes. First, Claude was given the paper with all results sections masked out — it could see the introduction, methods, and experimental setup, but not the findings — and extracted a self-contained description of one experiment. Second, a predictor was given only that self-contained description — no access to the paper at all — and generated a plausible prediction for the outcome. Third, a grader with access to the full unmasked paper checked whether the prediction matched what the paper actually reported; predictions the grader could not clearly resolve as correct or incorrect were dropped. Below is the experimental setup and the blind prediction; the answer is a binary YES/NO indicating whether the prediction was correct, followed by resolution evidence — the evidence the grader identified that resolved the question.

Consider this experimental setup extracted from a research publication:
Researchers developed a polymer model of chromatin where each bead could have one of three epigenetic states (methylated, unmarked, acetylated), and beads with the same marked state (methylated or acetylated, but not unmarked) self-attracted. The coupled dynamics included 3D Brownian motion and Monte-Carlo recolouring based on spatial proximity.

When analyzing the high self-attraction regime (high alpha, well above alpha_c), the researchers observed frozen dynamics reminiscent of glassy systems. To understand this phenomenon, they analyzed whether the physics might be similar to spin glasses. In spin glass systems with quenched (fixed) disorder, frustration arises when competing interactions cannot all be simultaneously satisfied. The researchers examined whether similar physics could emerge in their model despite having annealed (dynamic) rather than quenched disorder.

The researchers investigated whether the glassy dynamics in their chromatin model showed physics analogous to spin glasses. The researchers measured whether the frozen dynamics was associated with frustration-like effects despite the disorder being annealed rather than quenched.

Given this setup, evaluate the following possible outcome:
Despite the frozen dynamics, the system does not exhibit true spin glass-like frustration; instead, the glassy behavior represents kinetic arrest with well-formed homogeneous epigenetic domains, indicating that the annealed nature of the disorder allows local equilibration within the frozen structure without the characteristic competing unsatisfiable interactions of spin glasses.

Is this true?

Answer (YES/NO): NO